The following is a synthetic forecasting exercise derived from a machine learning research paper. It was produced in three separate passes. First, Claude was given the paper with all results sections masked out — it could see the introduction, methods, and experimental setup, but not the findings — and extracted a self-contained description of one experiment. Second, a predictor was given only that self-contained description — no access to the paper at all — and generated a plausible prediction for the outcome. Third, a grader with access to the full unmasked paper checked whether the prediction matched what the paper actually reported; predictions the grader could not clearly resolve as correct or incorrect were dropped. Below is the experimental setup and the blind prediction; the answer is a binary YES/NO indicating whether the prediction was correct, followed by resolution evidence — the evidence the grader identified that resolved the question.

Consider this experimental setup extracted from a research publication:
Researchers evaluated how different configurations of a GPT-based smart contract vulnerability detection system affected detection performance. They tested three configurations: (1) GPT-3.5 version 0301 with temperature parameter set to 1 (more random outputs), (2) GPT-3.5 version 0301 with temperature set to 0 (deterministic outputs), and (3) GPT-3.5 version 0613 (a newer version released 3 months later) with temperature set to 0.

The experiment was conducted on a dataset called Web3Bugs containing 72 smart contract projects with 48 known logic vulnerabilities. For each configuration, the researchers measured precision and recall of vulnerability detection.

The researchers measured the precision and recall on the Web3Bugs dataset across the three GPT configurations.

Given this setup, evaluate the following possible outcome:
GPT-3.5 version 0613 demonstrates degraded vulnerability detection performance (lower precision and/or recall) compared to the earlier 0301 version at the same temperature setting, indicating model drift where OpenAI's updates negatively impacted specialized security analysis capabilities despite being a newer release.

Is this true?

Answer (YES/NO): YES